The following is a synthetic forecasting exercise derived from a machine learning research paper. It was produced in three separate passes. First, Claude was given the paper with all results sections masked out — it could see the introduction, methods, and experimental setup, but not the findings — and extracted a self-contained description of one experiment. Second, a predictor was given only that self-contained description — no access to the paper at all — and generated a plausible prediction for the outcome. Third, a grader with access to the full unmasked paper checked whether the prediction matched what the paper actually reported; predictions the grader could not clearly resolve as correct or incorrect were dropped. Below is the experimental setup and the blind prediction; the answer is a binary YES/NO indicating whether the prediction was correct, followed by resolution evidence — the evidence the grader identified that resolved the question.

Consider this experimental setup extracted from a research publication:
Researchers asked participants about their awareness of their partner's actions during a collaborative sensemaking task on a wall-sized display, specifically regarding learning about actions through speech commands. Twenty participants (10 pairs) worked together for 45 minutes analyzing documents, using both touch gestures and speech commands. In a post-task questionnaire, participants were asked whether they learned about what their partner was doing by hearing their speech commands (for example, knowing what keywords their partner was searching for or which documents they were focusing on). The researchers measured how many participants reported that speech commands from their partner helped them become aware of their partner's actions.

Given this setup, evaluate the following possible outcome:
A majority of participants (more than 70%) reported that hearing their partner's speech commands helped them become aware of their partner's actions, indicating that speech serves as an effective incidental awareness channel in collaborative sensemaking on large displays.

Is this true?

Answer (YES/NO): NO